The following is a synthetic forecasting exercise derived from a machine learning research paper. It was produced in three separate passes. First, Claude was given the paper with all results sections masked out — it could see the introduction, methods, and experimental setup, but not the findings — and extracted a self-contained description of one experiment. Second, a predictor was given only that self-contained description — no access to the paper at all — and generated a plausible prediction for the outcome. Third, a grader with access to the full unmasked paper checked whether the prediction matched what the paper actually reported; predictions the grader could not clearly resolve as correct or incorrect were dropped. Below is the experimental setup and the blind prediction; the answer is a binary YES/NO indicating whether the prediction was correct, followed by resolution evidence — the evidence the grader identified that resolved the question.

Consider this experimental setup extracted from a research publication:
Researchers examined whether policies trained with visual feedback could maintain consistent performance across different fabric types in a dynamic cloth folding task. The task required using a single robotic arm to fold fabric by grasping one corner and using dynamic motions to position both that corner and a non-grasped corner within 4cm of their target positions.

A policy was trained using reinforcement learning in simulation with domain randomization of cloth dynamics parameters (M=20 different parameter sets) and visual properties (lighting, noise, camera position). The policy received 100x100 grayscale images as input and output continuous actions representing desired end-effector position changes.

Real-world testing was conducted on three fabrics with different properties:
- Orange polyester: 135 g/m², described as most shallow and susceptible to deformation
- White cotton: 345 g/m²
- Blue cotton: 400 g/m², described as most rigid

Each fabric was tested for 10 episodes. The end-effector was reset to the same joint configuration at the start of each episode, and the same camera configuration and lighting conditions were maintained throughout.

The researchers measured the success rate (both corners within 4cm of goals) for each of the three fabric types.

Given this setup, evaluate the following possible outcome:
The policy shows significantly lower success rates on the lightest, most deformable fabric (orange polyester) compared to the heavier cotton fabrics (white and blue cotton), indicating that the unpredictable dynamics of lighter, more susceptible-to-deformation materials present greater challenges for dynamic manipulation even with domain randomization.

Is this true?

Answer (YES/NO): NO